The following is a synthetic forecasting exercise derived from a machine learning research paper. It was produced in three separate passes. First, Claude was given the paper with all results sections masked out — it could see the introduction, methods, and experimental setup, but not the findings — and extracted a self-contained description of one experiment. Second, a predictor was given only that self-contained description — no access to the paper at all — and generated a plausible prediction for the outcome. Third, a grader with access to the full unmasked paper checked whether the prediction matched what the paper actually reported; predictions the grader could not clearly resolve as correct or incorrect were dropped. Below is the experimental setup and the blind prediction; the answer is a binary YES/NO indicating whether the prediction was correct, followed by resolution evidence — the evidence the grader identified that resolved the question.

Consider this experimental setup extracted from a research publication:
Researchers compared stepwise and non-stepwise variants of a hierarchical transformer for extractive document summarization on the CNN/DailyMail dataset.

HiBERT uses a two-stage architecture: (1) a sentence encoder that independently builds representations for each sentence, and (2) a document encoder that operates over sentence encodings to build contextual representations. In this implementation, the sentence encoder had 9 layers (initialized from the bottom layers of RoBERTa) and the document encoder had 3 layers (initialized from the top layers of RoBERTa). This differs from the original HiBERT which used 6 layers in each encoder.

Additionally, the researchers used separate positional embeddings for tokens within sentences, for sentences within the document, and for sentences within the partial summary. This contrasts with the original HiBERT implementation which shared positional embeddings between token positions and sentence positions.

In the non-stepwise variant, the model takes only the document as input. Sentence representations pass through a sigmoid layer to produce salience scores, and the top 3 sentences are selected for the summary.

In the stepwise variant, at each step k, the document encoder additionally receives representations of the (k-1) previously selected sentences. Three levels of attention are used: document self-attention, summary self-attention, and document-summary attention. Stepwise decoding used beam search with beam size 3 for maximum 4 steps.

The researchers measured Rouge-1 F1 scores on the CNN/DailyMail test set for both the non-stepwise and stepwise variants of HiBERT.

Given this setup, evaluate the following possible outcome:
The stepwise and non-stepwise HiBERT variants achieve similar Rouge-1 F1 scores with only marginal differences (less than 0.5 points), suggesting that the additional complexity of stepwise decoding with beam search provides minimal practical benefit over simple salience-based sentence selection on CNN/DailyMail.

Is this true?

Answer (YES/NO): NO